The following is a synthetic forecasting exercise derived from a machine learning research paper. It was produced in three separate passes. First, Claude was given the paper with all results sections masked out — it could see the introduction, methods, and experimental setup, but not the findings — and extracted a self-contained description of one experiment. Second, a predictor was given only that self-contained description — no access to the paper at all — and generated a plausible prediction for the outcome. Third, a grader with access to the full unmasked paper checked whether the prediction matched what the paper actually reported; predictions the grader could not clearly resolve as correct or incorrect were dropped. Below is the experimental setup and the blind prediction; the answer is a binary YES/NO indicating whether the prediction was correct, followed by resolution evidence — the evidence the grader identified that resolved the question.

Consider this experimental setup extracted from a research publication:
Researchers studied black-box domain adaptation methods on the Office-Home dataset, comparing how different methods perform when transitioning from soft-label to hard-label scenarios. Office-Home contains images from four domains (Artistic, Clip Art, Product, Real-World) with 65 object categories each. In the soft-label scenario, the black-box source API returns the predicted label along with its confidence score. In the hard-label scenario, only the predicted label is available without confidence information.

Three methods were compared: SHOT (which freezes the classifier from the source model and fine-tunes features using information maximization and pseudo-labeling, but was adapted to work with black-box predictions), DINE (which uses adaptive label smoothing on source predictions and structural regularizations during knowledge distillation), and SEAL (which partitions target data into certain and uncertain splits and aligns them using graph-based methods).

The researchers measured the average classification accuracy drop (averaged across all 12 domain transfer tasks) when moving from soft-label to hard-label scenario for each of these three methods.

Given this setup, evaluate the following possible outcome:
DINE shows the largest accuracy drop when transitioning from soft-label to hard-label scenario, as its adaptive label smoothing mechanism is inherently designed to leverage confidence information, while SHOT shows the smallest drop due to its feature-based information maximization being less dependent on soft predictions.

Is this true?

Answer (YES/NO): NO